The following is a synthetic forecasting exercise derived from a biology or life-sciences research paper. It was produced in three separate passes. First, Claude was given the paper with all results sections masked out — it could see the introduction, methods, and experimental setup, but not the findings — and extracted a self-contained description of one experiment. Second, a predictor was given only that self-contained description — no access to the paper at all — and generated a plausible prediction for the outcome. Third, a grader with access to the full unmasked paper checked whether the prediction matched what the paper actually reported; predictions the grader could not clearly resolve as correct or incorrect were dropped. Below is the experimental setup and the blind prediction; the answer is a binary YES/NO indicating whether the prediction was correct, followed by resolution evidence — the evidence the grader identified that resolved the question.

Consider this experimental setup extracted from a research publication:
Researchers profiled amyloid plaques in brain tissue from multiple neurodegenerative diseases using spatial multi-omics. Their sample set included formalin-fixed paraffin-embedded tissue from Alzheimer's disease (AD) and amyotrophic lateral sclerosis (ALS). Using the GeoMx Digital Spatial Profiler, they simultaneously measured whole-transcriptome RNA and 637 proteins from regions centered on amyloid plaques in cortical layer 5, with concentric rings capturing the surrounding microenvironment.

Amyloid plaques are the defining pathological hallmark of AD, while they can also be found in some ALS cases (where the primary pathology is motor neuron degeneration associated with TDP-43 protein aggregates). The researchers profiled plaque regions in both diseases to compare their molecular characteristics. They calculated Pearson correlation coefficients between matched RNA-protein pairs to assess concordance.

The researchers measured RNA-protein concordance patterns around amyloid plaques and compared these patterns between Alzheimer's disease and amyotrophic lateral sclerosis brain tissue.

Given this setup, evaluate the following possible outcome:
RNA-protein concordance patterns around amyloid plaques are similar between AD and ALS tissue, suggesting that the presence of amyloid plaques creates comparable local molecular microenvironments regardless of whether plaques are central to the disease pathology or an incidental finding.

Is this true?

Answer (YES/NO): YES